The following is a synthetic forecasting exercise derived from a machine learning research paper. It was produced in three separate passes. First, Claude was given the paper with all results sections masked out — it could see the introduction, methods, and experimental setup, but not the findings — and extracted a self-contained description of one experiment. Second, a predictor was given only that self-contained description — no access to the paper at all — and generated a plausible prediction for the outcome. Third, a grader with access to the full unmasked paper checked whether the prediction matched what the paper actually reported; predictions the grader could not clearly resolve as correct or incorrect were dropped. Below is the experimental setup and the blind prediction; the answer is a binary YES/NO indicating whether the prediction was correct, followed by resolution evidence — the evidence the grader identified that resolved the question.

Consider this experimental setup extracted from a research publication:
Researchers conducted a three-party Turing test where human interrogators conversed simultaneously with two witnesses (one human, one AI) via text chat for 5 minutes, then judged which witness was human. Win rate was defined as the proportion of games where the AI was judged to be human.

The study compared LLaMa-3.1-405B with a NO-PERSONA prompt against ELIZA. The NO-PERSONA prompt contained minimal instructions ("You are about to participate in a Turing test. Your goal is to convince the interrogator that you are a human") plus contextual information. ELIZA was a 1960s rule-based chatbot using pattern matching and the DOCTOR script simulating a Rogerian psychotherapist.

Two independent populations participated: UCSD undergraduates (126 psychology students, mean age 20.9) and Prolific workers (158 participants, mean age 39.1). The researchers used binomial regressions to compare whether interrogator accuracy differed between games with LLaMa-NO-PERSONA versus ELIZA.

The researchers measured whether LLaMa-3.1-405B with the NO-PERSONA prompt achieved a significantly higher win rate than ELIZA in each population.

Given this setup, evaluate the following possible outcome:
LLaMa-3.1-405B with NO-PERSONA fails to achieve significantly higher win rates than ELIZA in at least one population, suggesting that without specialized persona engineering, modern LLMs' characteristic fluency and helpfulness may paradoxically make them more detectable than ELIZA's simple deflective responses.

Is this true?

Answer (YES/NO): YES